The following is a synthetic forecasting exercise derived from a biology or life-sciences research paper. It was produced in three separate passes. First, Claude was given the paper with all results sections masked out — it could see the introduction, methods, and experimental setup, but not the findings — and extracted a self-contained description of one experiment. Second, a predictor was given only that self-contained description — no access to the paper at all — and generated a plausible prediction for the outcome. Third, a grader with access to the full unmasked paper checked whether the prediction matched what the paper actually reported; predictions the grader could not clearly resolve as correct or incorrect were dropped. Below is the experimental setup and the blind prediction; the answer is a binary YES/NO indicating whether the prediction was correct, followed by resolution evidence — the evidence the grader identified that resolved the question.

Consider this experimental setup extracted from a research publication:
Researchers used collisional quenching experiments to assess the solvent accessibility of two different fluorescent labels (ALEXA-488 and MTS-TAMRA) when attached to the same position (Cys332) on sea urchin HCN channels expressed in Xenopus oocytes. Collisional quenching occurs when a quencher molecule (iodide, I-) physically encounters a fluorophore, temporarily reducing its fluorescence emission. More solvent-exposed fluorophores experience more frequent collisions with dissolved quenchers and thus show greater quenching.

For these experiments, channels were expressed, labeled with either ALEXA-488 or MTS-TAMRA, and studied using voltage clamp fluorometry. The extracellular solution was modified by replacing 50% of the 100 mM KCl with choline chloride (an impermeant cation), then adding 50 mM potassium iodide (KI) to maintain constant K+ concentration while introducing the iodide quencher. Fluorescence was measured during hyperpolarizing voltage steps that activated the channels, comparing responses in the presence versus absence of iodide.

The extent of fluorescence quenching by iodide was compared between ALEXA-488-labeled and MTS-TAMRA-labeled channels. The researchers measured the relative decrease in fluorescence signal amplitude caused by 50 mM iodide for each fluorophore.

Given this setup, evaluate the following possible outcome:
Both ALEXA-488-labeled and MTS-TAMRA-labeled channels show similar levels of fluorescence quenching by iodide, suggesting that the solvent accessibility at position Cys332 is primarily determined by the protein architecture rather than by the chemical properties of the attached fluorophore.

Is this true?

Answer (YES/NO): NO